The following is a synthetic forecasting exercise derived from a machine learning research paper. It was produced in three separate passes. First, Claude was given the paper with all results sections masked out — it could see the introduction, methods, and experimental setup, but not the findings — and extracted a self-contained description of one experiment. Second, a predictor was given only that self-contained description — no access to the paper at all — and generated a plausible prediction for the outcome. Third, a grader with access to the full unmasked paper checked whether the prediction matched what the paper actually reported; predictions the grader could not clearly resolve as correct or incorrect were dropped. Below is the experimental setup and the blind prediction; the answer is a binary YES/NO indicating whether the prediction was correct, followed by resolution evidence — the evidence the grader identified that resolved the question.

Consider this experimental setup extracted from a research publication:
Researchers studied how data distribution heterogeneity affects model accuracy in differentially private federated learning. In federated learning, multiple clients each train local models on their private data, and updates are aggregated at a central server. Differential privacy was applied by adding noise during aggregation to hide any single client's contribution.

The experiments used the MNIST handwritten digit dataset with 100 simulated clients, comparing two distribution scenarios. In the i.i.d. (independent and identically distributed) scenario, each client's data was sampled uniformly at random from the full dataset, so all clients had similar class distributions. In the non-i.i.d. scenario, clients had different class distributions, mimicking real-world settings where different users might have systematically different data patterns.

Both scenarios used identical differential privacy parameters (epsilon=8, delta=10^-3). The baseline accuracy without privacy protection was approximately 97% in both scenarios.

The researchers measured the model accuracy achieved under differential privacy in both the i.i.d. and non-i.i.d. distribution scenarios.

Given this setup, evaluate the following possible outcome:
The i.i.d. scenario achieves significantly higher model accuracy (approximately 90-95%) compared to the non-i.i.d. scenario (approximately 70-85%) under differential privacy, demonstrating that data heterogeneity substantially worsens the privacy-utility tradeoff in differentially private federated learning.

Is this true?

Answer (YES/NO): NO